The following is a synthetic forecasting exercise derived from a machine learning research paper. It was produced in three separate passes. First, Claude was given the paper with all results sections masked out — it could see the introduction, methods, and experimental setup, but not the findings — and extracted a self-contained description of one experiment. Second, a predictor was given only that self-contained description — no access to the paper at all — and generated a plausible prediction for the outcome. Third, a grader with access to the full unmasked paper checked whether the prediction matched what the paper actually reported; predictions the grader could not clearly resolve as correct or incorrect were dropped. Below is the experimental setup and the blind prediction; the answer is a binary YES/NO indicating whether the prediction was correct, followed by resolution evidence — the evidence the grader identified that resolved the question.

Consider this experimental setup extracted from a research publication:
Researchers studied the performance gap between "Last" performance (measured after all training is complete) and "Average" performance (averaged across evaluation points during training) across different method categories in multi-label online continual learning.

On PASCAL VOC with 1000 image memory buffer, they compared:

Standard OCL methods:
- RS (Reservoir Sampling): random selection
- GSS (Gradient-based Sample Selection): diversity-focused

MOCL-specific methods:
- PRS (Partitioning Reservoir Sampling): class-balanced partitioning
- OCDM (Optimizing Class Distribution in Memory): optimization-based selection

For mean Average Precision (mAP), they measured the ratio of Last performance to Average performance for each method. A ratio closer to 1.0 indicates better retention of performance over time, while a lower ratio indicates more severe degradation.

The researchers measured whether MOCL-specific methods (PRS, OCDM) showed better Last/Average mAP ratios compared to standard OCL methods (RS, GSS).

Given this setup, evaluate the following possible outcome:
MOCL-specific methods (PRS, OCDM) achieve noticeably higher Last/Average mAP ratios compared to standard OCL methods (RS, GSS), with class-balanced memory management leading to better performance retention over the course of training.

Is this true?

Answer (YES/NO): NO